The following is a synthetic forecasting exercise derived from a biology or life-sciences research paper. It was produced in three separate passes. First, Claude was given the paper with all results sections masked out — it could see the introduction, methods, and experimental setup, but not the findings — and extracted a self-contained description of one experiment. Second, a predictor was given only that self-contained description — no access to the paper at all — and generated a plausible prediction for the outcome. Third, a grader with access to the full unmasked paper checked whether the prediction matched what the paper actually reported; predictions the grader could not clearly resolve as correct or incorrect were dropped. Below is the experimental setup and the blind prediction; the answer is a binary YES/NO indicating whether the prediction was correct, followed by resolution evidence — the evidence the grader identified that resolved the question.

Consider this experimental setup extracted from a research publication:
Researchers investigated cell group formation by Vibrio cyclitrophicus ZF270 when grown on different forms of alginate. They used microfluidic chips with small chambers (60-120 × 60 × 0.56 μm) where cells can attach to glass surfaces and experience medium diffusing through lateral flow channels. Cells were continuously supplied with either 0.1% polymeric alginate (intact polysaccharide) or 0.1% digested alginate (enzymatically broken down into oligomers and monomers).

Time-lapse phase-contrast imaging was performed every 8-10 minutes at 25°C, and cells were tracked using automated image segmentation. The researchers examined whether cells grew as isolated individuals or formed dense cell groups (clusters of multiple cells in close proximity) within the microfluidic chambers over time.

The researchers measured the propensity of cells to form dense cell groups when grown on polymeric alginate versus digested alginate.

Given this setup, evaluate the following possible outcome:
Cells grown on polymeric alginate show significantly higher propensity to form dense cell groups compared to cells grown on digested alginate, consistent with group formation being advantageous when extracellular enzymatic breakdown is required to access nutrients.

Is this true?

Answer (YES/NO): YES